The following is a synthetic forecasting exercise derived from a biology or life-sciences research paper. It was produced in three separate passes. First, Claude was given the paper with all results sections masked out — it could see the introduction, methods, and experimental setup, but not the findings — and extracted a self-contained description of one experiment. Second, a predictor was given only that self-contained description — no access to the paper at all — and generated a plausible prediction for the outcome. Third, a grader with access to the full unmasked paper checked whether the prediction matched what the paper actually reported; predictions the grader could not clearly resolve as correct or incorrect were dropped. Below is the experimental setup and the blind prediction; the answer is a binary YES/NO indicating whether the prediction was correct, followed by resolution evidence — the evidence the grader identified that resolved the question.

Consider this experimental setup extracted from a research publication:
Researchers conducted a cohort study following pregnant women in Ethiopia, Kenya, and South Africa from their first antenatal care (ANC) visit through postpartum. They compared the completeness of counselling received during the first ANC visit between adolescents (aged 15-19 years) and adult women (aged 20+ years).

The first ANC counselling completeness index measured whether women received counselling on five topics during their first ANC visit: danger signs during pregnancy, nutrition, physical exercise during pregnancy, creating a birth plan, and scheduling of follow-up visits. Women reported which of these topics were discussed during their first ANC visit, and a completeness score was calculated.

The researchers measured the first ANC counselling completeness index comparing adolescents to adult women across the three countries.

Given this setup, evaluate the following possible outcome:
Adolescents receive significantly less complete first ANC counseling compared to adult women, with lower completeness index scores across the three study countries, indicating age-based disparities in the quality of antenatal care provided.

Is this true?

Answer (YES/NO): NO